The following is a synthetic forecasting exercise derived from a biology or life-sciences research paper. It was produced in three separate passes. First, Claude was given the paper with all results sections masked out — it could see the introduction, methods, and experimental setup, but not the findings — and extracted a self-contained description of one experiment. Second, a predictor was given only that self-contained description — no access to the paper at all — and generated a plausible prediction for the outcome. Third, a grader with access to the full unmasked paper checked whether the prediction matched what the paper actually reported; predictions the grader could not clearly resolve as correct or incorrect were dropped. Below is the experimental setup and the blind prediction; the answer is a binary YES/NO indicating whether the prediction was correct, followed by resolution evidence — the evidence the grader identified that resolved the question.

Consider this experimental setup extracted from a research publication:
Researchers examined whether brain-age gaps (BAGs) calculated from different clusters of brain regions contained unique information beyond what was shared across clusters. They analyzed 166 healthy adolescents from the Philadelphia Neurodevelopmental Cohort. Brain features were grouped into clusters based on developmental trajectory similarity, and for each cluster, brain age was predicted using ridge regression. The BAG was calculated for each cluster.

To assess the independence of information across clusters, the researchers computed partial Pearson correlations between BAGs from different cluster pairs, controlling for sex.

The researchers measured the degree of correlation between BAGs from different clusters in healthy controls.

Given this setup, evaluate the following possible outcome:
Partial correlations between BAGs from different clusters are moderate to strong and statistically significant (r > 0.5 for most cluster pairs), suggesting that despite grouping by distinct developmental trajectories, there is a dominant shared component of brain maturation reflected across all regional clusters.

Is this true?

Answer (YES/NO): NO